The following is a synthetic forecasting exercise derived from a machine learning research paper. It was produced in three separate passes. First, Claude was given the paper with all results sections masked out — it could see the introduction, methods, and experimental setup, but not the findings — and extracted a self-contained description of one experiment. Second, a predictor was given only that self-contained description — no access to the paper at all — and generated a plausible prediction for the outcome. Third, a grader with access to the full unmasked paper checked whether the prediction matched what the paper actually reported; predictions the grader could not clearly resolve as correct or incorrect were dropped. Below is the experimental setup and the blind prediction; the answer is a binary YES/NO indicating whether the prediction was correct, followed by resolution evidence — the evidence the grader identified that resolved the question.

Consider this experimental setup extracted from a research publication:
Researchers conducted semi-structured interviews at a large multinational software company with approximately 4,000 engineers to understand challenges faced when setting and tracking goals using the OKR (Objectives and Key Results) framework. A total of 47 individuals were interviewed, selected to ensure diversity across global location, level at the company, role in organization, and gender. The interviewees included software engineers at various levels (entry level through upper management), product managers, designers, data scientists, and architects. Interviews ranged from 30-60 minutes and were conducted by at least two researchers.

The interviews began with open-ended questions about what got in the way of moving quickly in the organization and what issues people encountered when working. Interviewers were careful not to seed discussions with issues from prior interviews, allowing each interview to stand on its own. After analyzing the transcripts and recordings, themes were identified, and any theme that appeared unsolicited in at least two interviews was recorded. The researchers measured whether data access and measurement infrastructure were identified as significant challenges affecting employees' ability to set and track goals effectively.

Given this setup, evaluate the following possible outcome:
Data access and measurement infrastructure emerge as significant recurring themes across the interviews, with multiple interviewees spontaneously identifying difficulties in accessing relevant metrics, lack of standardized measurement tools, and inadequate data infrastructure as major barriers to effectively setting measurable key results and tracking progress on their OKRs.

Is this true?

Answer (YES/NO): NO